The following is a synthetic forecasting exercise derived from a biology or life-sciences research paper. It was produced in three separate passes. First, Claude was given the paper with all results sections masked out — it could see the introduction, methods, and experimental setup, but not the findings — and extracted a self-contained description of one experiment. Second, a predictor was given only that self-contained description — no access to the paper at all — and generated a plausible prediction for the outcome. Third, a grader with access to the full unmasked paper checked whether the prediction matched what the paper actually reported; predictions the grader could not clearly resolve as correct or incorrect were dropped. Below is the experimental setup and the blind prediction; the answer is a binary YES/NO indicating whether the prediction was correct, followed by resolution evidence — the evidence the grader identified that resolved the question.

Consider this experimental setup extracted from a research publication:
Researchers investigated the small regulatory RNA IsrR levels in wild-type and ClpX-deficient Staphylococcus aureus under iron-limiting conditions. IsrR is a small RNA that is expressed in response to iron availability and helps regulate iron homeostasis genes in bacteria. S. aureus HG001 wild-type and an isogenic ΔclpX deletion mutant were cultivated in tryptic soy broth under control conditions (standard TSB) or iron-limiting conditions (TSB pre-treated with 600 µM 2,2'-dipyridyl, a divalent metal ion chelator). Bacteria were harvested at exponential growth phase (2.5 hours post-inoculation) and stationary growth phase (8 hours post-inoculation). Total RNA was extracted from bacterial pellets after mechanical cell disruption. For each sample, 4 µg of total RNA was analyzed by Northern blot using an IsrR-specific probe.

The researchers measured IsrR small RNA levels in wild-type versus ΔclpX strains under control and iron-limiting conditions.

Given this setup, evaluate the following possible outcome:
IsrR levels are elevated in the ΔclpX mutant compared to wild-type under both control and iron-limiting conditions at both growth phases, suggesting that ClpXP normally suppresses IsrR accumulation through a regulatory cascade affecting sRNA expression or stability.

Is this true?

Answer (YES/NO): NO